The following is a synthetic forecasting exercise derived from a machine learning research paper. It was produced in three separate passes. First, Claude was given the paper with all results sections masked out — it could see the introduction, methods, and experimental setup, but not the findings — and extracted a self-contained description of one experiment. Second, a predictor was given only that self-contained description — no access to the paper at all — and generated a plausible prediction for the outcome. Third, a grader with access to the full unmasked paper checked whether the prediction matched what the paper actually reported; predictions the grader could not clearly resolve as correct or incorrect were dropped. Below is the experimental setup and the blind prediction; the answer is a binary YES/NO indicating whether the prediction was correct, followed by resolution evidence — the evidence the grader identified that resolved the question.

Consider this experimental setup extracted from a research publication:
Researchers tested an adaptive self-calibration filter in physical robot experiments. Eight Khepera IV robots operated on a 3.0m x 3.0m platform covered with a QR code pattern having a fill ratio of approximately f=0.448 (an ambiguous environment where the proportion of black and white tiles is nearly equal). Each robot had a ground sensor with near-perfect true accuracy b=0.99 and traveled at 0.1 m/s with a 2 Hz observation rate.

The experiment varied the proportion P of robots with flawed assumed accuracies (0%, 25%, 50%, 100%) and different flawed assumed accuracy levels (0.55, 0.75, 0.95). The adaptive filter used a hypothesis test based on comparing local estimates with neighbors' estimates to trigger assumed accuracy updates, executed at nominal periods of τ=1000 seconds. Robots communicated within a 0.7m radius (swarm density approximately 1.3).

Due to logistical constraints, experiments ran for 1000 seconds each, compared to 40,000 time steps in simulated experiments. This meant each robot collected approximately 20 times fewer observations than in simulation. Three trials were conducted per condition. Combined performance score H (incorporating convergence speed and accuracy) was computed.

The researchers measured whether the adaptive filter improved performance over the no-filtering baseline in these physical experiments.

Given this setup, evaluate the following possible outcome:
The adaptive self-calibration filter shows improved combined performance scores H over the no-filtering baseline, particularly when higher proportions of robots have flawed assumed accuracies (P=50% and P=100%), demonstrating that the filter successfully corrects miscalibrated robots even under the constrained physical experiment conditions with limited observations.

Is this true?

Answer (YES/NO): NO